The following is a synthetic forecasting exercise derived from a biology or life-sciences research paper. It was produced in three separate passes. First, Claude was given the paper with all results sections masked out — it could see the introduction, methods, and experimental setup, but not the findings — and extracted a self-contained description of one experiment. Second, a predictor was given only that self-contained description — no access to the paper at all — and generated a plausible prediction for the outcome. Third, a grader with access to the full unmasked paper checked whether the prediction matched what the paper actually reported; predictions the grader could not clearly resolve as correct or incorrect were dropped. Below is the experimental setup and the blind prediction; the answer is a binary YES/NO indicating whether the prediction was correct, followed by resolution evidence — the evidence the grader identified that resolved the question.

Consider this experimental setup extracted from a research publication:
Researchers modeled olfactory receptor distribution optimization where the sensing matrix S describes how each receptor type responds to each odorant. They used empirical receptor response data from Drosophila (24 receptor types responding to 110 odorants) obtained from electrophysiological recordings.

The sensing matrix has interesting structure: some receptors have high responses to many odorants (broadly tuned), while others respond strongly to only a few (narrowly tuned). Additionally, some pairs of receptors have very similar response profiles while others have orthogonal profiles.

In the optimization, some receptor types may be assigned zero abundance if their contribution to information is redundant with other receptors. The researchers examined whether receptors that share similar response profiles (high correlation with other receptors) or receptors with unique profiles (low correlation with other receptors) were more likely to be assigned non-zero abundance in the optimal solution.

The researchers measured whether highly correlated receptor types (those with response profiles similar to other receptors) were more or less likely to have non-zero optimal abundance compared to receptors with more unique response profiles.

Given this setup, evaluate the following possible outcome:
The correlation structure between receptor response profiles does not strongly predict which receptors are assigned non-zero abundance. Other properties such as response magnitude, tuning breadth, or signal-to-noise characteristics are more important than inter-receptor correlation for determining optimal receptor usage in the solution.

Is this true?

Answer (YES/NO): NO